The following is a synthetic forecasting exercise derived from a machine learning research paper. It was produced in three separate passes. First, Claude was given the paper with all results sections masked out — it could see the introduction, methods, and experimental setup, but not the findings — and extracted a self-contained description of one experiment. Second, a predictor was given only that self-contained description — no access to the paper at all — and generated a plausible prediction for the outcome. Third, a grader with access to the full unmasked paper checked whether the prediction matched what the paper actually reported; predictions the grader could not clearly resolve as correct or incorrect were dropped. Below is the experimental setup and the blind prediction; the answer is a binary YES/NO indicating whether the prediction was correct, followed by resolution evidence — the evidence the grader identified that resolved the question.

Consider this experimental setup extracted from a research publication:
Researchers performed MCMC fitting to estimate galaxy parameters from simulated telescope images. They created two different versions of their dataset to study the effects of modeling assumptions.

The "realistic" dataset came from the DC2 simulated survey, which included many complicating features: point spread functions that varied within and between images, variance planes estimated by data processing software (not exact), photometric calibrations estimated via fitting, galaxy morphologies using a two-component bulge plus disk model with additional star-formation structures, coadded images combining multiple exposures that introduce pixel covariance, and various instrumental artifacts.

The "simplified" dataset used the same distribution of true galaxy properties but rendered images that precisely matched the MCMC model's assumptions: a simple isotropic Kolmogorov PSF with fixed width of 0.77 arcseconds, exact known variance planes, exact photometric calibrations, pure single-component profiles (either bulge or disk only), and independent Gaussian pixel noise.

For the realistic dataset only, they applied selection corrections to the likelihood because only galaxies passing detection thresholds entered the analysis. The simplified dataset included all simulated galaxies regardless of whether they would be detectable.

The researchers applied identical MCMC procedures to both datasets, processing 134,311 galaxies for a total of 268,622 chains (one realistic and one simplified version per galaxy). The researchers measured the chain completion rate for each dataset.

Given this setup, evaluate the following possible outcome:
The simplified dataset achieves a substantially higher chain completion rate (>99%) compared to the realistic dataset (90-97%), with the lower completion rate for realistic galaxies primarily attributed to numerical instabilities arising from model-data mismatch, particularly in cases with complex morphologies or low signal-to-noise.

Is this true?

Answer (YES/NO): NO